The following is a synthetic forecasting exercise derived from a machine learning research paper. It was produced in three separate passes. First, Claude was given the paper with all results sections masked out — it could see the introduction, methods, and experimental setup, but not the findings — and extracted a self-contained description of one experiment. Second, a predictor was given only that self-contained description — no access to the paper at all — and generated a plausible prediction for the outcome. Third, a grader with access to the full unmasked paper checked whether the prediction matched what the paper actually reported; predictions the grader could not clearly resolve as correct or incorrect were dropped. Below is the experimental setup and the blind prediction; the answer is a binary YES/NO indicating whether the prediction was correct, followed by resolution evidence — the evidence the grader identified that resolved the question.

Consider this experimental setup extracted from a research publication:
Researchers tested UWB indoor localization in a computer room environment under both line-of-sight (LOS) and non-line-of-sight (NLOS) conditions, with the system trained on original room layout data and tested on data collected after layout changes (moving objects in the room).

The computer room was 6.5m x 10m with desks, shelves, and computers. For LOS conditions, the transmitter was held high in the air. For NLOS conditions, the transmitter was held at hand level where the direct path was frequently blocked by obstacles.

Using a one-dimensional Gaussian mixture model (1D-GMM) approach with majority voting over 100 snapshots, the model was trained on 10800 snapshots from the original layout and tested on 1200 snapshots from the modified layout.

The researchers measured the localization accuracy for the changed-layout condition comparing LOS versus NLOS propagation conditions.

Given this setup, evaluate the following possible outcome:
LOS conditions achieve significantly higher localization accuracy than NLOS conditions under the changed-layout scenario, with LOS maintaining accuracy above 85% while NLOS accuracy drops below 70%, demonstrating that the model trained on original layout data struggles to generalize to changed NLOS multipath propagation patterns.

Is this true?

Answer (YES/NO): NO